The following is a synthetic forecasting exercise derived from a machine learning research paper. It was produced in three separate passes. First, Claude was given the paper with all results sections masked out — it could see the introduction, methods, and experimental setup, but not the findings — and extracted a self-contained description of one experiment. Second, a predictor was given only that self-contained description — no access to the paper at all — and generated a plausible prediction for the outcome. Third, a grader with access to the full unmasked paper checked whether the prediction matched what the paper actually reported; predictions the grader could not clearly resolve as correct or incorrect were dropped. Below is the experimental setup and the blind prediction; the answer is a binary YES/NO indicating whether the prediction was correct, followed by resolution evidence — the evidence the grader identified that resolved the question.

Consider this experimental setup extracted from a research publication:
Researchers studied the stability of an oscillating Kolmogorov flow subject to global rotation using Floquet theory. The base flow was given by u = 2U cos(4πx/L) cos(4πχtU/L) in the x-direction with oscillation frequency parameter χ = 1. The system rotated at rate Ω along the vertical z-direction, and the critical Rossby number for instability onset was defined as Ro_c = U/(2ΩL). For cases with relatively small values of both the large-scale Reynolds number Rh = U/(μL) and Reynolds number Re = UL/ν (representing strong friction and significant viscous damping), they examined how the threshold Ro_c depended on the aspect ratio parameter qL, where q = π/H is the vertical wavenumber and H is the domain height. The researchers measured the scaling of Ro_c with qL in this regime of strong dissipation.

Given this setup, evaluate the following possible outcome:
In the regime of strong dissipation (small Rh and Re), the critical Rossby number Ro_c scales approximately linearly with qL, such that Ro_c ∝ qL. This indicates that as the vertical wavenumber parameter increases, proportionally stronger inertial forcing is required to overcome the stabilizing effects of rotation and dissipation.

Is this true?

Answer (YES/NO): YES